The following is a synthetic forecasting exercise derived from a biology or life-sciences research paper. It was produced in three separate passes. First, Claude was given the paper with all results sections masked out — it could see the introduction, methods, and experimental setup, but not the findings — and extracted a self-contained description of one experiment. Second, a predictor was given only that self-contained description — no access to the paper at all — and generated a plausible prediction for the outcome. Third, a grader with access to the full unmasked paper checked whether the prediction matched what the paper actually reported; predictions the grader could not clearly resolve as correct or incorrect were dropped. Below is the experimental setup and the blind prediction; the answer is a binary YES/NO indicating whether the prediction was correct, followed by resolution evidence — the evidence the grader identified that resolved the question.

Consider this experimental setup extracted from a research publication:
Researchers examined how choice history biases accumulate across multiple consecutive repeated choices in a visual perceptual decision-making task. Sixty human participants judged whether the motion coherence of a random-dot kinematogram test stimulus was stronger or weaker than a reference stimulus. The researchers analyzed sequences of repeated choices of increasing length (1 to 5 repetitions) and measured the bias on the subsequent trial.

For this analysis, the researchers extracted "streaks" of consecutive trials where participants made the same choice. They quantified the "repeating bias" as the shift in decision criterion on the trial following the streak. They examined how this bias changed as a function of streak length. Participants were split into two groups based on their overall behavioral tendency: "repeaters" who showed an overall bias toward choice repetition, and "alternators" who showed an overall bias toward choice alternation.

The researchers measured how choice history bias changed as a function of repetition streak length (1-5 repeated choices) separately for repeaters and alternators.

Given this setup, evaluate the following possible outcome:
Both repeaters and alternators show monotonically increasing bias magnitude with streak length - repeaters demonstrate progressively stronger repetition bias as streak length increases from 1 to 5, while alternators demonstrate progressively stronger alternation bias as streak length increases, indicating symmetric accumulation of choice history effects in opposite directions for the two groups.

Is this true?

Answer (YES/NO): NO